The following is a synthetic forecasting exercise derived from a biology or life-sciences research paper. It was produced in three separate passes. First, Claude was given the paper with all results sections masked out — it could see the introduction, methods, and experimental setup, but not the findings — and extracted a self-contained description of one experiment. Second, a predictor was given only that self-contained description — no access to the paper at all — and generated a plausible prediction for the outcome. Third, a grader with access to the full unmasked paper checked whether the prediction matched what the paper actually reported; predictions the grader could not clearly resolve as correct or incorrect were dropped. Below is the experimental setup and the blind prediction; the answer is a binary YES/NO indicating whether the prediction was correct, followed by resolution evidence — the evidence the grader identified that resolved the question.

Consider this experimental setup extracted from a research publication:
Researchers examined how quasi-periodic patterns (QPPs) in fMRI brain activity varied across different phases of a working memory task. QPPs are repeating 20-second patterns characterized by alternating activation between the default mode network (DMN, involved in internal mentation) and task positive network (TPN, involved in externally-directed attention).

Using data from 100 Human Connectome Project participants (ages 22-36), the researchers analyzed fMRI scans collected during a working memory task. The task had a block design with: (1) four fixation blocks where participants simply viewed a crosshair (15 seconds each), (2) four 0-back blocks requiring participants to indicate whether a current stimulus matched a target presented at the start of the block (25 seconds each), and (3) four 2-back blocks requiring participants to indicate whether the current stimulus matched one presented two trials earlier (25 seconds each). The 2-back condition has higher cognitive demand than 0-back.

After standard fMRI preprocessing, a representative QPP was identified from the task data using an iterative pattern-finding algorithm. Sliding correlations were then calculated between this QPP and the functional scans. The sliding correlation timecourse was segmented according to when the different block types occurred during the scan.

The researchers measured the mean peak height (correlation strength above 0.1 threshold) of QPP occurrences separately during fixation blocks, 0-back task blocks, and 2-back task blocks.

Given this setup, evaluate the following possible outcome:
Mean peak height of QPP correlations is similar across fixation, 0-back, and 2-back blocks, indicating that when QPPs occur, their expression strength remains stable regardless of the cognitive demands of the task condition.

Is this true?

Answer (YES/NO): YES